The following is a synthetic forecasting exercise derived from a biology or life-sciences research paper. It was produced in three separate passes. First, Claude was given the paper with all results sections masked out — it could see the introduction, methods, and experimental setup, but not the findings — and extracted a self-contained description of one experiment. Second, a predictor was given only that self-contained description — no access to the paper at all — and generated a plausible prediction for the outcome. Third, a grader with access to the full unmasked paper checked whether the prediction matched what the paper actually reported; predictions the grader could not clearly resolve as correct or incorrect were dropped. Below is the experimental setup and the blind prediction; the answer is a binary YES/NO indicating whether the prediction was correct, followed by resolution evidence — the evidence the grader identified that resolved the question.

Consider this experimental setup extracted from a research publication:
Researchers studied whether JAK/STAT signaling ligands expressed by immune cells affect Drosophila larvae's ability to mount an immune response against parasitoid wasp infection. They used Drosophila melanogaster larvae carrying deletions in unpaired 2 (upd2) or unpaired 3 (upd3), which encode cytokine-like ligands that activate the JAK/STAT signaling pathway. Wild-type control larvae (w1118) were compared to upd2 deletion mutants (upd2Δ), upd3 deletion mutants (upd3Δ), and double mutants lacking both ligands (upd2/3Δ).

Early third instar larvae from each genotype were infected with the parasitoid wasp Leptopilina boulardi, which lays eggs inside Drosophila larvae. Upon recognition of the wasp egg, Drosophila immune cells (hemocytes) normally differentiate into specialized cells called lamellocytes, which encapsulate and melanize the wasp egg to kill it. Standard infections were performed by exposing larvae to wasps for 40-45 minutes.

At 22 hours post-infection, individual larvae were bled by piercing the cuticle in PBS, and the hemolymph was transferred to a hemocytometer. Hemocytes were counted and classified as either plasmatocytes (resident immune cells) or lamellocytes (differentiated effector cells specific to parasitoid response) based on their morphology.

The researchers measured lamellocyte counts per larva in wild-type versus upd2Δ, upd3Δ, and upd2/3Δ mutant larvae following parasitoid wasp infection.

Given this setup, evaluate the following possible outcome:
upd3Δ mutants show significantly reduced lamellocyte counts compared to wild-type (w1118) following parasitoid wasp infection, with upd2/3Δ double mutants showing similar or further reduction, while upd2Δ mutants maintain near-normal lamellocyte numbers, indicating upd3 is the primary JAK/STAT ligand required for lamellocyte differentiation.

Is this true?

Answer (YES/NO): NO